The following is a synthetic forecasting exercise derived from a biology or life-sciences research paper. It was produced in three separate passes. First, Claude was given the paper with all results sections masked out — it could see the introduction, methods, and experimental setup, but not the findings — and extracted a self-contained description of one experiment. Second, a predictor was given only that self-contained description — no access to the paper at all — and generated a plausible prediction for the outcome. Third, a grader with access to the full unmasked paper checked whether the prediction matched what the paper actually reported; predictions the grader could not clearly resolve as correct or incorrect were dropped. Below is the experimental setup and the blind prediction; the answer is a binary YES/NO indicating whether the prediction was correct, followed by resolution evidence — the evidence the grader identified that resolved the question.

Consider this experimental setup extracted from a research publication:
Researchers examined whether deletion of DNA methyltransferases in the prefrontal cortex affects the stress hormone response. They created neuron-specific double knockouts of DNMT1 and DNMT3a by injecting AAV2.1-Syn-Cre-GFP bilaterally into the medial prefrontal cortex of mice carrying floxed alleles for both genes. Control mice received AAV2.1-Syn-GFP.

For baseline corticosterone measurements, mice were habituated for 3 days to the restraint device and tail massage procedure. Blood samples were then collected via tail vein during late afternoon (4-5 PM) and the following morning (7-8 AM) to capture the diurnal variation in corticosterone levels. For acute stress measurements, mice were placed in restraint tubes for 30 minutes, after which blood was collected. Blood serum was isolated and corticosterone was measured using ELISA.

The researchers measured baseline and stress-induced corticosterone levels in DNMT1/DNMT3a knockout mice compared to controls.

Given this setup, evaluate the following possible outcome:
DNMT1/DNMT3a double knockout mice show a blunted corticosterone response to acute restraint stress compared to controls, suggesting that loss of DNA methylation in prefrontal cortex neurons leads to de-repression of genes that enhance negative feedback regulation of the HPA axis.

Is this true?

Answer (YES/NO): NO